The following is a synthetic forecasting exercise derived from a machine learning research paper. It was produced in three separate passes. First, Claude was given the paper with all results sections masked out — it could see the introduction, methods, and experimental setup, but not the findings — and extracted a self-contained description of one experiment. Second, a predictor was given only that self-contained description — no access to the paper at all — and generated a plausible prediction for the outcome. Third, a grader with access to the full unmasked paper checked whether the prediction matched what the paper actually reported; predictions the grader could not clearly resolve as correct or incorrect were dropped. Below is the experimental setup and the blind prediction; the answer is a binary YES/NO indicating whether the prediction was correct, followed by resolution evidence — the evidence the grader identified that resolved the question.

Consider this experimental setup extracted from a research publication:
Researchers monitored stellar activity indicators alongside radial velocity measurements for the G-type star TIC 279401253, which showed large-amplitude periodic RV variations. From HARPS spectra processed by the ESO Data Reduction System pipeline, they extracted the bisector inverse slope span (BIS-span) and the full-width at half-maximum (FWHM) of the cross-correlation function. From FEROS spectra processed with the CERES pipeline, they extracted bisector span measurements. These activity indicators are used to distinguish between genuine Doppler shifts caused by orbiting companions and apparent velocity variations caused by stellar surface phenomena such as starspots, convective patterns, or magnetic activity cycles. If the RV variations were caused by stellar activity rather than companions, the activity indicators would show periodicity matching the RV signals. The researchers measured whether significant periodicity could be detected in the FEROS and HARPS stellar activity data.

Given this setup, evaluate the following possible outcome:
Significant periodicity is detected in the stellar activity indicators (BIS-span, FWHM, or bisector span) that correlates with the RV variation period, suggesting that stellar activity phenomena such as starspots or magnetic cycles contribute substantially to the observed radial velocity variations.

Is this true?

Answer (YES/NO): NO